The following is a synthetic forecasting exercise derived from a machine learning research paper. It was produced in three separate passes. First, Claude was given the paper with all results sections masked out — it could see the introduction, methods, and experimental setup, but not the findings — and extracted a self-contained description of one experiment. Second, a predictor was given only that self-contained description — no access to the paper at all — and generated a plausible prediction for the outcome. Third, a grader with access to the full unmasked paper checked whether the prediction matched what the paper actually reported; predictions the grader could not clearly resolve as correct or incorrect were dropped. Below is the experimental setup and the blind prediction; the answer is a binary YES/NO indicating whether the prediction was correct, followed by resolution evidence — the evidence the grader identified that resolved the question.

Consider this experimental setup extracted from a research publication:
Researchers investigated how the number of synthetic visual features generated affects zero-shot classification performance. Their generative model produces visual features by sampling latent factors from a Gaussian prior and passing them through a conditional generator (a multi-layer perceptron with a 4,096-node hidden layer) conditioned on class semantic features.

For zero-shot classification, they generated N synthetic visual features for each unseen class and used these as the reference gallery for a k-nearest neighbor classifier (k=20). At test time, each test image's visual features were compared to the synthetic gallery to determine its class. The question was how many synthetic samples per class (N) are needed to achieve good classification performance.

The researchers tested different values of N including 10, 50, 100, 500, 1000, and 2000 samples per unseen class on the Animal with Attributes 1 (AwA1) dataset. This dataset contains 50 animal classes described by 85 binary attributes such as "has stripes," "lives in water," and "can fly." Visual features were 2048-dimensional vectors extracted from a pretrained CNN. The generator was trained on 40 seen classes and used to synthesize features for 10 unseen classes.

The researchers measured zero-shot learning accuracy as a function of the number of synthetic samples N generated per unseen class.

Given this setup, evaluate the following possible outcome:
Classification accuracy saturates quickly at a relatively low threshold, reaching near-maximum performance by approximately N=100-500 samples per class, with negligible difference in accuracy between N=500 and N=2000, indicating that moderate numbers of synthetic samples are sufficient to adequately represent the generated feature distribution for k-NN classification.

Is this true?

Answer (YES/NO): YES